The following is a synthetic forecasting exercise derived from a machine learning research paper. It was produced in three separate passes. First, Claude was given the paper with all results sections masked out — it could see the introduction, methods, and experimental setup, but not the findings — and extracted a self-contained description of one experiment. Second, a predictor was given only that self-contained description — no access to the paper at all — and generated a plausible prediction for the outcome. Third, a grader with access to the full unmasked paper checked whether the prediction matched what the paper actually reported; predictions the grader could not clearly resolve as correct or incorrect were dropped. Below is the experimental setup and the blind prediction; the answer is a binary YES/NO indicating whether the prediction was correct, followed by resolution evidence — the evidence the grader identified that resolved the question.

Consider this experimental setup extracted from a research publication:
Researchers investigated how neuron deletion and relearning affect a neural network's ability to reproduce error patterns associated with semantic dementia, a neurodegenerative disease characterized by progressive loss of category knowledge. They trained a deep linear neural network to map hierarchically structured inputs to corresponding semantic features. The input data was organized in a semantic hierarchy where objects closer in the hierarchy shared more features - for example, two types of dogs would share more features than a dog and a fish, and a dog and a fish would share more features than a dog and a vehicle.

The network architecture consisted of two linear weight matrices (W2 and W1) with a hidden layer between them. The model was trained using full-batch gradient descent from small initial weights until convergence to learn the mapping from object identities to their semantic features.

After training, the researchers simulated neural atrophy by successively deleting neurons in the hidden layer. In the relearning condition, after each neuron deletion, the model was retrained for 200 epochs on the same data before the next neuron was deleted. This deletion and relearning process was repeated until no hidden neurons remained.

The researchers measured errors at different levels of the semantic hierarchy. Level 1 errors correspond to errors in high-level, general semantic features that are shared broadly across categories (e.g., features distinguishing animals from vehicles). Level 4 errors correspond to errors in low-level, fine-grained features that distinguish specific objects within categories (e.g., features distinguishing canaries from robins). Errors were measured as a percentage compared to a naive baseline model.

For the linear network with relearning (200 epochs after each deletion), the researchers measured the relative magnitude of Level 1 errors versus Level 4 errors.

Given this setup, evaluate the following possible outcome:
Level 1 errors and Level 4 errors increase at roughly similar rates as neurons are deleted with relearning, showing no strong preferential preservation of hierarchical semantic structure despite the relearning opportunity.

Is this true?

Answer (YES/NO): NO